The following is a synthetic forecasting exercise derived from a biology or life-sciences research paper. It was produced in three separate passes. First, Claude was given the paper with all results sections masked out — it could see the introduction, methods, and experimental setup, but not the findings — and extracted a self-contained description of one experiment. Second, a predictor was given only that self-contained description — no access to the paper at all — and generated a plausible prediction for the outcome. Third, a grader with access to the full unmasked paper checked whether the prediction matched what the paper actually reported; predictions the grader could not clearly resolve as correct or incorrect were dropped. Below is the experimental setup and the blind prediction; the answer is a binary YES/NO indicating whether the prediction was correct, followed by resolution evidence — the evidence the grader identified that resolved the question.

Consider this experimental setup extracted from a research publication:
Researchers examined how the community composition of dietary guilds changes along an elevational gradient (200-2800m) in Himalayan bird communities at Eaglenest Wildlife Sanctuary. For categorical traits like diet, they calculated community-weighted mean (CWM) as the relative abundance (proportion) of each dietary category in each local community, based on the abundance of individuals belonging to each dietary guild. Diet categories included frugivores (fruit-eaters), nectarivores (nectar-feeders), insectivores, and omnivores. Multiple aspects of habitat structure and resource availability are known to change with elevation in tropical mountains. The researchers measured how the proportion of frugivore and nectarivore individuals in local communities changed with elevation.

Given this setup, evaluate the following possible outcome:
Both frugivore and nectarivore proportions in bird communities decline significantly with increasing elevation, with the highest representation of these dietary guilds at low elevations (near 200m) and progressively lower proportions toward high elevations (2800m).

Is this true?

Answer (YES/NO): NO